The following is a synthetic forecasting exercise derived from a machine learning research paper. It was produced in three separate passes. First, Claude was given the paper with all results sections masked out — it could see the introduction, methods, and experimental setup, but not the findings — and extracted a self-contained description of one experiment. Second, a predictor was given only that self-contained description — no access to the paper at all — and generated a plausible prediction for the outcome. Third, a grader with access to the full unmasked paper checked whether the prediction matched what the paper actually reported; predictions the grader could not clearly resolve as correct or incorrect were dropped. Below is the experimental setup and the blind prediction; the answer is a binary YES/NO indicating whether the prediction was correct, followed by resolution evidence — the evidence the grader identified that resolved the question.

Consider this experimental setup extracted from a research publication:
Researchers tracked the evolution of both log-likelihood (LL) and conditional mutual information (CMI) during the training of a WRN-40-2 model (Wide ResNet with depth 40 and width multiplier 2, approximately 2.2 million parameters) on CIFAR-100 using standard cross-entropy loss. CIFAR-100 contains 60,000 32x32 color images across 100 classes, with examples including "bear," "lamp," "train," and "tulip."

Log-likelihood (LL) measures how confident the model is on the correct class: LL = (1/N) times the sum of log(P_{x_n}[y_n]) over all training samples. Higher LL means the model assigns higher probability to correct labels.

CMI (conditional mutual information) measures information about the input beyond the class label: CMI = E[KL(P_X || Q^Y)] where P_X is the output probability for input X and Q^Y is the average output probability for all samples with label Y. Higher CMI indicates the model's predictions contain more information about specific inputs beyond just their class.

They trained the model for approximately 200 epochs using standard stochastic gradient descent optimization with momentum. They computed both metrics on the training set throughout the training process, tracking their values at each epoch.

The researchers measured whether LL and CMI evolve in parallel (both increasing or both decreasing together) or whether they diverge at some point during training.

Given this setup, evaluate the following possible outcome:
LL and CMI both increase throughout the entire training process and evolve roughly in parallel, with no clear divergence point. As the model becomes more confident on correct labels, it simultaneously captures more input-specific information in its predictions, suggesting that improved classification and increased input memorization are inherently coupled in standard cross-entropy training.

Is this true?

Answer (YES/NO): NO